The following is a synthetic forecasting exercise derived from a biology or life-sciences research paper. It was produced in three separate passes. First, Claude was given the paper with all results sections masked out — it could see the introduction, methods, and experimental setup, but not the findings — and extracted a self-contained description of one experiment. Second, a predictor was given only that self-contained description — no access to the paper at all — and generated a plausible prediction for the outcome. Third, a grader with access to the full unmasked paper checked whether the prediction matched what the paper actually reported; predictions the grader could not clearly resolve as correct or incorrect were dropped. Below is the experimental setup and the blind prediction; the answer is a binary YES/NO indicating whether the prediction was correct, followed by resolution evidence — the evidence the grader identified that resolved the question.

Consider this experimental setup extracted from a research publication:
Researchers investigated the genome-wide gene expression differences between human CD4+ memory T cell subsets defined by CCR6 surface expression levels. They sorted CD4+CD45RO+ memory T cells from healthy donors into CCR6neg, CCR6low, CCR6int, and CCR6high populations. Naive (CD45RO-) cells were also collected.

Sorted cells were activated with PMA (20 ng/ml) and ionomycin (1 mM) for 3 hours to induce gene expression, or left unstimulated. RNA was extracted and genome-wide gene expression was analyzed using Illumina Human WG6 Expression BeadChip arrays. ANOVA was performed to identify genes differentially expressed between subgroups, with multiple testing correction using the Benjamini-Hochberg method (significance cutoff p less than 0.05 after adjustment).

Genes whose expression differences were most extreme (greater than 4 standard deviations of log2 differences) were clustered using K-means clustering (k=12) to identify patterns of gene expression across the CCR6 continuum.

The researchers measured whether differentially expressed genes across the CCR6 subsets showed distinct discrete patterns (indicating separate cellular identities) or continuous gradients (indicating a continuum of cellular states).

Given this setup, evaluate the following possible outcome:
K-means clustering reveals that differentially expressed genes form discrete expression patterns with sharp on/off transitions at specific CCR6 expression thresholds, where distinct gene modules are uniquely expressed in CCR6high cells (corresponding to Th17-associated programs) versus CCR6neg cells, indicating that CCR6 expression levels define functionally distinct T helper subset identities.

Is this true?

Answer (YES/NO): NO